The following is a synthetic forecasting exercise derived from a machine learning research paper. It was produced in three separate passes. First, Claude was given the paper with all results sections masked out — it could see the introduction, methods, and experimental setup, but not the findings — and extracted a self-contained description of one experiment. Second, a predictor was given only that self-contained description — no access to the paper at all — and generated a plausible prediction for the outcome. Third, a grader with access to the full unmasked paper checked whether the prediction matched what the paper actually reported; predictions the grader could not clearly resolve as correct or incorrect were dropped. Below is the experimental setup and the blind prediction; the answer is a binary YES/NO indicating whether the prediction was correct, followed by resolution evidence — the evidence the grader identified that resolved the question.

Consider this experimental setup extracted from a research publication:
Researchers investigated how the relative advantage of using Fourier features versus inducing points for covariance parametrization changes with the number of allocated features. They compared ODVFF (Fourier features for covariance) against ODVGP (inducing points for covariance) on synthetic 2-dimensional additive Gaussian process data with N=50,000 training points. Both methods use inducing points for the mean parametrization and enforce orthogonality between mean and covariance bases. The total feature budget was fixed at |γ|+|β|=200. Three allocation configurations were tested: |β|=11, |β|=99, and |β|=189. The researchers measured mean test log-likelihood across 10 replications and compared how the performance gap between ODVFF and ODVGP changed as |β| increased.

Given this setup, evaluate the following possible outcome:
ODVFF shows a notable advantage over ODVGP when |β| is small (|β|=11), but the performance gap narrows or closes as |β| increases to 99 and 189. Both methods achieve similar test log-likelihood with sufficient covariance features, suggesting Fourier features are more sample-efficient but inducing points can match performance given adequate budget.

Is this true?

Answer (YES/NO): NO